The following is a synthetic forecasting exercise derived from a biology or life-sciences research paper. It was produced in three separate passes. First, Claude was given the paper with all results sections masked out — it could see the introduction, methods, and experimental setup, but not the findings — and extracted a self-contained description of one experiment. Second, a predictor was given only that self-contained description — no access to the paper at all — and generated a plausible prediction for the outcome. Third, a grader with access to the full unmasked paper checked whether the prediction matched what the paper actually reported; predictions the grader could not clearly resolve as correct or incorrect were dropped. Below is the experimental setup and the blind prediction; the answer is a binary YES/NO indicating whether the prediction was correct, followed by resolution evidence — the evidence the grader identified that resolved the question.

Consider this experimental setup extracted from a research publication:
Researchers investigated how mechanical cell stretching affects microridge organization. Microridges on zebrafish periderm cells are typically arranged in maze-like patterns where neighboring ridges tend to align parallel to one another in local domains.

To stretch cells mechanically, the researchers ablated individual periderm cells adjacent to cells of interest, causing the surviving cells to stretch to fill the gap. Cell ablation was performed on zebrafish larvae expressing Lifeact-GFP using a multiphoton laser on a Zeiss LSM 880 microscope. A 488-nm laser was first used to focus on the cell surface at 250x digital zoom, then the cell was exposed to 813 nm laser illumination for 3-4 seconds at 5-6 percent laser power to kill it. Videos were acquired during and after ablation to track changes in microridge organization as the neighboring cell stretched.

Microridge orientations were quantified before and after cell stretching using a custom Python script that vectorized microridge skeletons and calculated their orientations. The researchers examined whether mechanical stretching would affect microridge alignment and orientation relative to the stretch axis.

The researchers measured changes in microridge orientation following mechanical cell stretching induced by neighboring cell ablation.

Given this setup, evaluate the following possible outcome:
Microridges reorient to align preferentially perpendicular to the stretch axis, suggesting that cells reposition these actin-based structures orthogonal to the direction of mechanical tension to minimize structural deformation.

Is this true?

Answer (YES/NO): NO